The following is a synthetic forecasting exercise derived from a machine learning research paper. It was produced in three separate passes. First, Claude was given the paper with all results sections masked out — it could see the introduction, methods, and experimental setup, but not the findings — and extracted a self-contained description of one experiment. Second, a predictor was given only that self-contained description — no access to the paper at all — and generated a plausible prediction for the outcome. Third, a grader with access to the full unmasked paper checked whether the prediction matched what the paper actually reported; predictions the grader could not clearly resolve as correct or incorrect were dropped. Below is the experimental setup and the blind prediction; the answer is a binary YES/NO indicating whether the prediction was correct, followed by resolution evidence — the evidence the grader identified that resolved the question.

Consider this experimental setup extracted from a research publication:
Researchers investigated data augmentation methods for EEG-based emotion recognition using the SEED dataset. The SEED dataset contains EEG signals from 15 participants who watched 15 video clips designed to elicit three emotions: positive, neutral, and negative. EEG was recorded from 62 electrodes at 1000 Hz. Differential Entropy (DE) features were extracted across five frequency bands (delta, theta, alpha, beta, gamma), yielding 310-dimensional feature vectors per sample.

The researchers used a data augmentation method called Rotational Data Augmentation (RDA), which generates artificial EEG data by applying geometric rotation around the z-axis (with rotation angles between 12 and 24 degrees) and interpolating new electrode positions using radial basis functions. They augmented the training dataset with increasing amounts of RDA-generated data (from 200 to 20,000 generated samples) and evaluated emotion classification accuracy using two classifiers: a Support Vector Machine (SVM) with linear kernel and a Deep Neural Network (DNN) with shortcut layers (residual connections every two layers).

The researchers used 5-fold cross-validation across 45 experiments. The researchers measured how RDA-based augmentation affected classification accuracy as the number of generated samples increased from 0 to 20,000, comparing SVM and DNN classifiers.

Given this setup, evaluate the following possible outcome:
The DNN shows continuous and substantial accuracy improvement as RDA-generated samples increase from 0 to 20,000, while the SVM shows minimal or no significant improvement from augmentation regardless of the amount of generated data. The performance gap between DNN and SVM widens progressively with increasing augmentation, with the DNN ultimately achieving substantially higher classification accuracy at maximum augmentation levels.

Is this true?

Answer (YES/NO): NO